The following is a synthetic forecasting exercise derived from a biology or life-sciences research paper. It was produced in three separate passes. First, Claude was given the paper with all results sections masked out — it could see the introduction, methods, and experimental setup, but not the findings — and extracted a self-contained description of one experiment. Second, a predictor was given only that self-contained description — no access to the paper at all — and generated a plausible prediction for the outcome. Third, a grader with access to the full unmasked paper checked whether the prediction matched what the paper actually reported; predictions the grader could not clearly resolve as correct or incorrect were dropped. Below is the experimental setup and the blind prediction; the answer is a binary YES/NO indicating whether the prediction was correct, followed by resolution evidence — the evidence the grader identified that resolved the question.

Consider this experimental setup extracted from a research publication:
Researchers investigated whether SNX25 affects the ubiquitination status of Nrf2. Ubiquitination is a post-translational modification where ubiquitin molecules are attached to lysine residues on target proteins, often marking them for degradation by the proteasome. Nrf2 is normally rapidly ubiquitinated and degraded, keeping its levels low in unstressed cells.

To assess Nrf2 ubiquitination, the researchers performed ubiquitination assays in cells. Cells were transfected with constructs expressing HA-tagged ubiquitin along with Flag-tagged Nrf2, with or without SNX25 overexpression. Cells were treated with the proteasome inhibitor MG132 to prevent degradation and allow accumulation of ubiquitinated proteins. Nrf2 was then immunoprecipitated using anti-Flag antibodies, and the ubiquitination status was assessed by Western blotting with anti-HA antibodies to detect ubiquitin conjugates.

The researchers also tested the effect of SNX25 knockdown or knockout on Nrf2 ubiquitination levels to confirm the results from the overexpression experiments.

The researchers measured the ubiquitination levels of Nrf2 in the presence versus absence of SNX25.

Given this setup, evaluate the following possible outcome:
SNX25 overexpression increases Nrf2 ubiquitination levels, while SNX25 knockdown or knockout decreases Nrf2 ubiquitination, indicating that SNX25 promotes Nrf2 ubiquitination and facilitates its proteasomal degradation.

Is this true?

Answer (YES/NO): NO